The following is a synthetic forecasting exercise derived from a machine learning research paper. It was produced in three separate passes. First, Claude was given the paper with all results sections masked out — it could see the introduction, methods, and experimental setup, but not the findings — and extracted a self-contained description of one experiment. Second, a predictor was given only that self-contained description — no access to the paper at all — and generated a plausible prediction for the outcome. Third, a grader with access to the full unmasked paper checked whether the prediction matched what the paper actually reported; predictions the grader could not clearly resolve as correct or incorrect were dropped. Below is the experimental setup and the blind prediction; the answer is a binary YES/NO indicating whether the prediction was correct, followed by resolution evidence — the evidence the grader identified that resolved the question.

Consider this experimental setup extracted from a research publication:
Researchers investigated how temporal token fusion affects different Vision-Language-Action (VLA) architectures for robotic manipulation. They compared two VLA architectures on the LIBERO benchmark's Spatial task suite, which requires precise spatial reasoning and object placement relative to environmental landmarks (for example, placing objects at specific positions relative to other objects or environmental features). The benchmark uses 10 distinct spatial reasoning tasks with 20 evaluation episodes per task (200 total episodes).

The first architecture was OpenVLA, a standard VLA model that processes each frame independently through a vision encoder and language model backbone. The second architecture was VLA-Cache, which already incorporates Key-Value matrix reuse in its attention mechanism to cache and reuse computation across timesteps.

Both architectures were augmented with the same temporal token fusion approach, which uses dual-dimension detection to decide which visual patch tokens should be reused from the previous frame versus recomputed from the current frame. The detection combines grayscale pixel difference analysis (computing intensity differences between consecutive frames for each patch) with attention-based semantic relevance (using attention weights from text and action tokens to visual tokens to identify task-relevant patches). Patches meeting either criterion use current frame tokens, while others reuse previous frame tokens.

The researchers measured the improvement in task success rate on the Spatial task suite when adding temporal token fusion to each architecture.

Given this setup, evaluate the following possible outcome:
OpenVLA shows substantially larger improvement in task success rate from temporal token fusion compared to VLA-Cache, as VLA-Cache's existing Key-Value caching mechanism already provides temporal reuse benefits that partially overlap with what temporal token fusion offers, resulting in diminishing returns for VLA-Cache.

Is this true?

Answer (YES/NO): YES